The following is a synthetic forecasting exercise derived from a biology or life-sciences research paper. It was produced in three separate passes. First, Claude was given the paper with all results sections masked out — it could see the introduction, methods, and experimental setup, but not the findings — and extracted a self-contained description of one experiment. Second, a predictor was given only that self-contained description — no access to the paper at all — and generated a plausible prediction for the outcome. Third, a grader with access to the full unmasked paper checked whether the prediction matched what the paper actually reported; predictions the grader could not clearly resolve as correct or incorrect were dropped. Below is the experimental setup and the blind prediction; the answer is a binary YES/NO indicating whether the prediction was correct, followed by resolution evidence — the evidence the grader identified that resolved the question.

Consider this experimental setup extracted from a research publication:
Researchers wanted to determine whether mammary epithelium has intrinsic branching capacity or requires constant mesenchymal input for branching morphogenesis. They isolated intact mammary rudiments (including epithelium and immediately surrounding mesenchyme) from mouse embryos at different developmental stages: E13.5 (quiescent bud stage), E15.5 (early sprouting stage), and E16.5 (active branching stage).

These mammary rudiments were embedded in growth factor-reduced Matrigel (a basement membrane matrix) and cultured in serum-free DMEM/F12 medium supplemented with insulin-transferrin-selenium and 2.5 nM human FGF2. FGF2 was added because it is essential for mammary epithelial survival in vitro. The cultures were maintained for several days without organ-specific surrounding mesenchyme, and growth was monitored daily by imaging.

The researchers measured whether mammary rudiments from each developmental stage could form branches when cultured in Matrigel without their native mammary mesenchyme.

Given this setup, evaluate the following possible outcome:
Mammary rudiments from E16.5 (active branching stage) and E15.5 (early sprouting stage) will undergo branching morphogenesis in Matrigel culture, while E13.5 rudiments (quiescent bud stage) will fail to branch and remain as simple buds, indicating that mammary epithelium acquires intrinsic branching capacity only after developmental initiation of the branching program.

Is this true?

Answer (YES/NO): NO